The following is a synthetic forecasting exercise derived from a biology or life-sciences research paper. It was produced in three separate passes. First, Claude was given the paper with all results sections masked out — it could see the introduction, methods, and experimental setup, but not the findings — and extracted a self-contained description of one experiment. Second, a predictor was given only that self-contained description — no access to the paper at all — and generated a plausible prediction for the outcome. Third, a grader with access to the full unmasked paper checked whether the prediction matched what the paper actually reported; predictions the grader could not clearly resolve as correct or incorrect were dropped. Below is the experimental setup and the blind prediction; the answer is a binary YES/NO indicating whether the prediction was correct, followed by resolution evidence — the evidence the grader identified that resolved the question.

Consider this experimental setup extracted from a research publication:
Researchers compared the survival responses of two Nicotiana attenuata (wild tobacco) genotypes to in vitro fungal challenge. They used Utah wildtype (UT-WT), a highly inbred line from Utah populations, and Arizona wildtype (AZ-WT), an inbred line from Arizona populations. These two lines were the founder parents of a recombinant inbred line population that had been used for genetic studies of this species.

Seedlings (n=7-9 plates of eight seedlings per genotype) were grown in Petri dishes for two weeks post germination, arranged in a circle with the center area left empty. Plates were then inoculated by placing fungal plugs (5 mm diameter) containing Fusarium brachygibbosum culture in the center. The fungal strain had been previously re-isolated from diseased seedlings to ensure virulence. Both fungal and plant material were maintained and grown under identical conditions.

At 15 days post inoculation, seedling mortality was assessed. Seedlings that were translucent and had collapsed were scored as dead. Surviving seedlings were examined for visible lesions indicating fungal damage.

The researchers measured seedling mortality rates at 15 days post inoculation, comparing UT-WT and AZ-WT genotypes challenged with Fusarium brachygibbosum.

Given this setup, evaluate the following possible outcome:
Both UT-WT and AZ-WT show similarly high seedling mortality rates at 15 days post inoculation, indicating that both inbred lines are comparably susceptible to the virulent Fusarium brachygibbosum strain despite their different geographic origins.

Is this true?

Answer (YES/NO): NO